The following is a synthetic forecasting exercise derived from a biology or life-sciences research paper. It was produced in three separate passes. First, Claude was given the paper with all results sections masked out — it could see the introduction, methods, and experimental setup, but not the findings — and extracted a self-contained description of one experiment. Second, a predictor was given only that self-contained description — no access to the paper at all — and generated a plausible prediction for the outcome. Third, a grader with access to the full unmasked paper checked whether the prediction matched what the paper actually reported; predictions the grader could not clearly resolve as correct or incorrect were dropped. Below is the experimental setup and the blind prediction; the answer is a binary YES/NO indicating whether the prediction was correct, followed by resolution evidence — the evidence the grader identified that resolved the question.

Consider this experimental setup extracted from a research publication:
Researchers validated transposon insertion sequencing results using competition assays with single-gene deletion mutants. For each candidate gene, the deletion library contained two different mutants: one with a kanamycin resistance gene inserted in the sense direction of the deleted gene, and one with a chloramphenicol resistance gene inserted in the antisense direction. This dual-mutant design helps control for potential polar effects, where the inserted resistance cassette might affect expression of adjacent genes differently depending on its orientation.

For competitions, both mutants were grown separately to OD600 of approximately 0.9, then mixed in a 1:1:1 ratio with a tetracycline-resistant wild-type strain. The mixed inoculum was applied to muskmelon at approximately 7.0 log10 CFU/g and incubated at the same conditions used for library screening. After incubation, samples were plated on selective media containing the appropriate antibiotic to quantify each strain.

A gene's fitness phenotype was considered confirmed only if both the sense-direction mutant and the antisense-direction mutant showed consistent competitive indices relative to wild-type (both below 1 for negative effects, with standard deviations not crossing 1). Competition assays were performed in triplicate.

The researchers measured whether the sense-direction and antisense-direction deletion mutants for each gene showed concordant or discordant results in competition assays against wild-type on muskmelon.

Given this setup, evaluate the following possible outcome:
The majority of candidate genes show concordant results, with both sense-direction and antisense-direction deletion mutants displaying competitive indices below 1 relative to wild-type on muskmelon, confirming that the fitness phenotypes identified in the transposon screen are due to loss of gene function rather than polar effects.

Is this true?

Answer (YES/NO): YES